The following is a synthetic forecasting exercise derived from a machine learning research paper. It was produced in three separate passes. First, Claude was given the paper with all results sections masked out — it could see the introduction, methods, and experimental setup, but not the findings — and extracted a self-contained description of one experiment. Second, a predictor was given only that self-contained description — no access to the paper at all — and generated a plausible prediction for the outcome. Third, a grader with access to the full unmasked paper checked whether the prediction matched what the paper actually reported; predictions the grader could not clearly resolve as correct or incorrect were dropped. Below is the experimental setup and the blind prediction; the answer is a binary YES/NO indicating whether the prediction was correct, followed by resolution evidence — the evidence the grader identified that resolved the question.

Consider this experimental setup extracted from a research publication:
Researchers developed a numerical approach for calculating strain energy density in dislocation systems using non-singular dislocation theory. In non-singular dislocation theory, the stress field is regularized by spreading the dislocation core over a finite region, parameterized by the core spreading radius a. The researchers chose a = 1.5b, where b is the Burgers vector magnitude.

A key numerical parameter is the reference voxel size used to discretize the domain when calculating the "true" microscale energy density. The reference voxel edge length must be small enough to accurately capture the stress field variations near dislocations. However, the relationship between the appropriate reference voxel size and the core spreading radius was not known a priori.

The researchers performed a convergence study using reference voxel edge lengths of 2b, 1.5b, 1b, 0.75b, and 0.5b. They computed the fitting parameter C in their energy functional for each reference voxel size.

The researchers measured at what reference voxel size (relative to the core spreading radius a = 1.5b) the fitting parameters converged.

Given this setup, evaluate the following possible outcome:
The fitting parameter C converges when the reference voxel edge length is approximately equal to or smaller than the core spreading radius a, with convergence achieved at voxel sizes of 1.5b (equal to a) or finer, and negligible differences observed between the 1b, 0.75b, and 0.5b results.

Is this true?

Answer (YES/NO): NO